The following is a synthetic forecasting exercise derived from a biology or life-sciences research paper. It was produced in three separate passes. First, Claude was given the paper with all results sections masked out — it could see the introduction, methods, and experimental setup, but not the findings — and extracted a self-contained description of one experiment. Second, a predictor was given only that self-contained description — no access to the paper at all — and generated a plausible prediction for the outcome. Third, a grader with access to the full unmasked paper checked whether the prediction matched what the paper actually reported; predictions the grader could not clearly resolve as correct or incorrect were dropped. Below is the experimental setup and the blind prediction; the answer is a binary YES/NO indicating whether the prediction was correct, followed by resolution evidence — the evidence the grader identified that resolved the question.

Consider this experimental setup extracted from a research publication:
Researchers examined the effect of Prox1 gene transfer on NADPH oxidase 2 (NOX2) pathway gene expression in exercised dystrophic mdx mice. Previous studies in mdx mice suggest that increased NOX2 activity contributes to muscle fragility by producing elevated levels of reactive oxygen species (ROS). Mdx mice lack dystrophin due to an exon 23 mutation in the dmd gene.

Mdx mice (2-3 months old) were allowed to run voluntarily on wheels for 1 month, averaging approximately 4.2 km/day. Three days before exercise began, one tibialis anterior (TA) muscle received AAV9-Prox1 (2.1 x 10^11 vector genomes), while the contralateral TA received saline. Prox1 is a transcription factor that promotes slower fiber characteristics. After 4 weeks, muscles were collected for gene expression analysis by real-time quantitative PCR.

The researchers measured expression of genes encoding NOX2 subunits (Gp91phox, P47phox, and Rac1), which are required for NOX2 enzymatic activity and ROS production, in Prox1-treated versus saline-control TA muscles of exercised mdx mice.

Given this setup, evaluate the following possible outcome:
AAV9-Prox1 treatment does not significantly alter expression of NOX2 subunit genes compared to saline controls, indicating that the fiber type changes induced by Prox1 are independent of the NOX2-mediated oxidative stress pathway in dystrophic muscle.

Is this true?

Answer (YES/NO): YES